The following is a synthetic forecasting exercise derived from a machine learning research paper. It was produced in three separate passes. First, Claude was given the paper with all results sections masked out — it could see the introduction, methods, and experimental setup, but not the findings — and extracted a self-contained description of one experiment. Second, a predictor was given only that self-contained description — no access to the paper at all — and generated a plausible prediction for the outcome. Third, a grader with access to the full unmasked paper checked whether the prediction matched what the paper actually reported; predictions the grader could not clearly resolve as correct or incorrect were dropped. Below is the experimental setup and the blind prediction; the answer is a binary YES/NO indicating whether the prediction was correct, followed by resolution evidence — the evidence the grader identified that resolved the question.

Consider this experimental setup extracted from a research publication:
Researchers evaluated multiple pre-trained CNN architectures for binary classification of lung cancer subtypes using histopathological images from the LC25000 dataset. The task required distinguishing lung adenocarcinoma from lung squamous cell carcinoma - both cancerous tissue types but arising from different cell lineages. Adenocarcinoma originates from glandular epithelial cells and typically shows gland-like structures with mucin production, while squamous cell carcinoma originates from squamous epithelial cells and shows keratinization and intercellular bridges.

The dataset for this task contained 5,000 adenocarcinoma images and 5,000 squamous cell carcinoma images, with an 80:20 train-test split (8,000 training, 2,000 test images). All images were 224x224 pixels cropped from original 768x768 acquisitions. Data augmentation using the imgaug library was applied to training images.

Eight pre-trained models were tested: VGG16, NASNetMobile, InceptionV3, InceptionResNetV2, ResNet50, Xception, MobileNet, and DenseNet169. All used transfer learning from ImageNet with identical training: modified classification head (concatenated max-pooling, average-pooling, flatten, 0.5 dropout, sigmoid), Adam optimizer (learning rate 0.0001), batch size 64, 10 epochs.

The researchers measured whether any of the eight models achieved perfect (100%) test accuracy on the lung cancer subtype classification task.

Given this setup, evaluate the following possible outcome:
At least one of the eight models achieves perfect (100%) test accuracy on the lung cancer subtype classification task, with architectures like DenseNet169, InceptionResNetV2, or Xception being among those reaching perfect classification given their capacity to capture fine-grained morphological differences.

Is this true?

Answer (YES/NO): YES